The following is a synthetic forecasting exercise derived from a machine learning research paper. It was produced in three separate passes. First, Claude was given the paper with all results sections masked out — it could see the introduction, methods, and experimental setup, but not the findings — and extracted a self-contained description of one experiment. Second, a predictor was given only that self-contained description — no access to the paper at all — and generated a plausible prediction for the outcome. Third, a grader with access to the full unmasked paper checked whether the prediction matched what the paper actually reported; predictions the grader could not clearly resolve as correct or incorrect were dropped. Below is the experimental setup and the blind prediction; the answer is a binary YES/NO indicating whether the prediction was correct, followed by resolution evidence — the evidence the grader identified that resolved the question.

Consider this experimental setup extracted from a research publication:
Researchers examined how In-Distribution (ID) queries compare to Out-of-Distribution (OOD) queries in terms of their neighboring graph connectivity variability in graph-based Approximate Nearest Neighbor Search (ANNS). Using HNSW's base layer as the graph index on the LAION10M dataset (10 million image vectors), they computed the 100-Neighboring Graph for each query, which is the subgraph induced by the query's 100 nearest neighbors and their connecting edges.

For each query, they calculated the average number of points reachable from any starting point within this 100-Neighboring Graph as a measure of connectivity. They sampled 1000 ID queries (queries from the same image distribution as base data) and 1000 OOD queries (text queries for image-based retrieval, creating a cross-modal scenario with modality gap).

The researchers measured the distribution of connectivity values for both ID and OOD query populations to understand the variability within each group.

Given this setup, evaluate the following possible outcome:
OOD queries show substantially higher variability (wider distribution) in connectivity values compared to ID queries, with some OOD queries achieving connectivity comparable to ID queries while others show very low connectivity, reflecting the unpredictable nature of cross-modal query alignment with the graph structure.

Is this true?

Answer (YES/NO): NO